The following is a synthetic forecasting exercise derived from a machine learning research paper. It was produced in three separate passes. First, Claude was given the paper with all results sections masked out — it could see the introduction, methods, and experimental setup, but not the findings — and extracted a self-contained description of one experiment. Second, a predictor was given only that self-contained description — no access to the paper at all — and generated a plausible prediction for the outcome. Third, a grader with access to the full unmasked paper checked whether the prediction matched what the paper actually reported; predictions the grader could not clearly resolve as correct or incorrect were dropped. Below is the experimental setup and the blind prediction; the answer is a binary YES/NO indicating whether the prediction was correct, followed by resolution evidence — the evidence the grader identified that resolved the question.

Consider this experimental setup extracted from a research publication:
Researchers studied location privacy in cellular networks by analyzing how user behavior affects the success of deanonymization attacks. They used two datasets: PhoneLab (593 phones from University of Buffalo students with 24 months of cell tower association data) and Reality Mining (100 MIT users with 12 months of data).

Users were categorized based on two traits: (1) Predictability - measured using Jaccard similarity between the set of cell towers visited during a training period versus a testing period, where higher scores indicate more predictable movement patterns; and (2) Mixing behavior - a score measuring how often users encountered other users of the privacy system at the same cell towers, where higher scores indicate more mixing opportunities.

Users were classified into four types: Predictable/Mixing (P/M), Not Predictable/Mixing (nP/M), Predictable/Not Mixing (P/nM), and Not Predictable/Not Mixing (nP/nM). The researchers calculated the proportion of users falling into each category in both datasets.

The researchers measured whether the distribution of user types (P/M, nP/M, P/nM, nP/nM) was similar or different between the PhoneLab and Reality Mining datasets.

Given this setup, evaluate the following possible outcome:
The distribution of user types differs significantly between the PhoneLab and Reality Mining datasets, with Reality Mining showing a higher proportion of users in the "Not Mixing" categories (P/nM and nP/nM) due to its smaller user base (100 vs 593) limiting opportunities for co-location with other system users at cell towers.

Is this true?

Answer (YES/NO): NO